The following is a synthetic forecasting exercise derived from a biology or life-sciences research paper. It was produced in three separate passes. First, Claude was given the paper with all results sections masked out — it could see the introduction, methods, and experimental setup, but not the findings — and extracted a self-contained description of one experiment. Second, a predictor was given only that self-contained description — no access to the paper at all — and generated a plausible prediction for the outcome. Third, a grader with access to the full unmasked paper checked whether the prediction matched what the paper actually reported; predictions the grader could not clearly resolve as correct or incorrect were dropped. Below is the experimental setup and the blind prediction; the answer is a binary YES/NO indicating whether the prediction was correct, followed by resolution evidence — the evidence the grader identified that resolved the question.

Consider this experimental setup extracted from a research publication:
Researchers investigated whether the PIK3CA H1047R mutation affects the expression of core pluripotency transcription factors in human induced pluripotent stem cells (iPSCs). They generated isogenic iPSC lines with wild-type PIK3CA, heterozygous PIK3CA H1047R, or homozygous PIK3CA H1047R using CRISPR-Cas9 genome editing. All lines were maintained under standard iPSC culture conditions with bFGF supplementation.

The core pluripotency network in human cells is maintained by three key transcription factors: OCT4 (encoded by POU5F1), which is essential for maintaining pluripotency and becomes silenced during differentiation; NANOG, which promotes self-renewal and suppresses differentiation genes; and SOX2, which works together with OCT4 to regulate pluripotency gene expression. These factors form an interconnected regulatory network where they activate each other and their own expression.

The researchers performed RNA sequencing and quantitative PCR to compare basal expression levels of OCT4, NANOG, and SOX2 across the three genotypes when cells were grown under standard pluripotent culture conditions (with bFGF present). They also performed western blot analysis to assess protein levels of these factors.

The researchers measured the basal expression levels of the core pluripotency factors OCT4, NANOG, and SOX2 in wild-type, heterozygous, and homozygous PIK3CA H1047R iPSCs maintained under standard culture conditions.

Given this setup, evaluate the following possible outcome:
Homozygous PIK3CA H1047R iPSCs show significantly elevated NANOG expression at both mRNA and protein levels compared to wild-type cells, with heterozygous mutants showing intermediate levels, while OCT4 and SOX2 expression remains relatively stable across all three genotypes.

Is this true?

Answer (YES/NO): NO